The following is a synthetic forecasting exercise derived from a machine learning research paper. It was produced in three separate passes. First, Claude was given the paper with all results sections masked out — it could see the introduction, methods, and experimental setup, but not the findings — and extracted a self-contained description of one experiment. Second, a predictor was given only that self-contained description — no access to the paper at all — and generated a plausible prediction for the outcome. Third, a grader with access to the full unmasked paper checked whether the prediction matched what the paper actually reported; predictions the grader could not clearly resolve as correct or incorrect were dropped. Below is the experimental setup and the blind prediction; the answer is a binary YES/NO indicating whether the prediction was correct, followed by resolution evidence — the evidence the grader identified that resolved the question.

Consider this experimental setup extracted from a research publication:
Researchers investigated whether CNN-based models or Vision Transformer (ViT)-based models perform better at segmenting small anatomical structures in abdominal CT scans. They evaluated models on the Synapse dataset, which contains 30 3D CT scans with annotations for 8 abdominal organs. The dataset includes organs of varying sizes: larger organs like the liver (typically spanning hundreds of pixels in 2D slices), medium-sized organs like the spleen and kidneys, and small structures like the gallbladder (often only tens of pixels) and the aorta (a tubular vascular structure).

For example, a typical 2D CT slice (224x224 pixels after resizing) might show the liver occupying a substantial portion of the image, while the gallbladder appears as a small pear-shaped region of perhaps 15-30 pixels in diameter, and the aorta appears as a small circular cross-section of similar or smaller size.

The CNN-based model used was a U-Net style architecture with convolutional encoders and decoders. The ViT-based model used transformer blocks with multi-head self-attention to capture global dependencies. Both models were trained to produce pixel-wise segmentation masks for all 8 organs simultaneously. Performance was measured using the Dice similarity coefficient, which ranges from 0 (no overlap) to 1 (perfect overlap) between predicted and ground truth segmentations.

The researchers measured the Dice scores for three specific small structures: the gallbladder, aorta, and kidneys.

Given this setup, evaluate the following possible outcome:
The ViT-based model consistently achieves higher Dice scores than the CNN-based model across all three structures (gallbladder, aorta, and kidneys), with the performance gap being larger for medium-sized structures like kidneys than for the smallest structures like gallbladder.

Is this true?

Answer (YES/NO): NO